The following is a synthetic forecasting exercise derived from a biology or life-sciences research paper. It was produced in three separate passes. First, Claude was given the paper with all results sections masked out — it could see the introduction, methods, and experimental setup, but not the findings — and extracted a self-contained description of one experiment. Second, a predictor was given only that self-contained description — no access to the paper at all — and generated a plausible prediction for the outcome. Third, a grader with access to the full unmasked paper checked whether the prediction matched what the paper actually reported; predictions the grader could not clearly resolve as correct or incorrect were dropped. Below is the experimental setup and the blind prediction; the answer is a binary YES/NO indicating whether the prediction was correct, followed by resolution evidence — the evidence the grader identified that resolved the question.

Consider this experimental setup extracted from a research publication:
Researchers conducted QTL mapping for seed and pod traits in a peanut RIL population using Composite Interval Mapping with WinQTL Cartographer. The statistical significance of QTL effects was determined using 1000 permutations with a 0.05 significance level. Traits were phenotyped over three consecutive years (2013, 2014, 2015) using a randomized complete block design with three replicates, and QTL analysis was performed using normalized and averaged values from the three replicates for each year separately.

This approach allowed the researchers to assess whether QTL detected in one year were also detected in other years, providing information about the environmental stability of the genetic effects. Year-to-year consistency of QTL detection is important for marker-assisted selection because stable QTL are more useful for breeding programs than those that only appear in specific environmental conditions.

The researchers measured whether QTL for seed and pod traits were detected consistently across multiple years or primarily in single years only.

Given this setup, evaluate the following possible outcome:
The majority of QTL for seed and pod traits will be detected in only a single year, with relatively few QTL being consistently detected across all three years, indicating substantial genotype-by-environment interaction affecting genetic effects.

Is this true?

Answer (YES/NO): NO